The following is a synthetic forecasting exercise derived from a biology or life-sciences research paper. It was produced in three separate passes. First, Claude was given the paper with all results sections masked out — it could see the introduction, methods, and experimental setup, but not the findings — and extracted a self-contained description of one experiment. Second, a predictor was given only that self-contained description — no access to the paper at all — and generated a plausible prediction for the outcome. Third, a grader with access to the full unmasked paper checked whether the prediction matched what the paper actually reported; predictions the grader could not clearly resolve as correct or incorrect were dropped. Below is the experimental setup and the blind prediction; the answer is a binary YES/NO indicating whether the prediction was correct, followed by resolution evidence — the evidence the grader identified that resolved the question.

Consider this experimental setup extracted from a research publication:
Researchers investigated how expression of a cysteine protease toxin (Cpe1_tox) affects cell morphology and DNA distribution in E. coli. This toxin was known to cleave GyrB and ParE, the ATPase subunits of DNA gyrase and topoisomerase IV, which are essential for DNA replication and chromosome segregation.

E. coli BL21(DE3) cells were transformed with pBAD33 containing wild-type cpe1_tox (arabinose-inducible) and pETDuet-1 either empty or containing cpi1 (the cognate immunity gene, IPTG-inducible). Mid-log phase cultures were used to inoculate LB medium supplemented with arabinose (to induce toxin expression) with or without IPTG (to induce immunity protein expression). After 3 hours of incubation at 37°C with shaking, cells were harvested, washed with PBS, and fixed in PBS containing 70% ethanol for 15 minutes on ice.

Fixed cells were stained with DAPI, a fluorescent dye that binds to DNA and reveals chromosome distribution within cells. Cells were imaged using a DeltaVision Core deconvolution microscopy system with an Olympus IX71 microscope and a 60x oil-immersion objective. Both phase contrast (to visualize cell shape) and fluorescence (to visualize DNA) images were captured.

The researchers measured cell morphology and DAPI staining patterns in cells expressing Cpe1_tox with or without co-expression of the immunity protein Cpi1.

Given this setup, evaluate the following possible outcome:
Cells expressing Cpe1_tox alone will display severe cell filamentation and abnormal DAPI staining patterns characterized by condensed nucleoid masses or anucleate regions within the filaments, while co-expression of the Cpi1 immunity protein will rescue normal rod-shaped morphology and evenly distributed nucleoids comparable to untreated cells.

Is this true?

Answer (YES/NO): YES